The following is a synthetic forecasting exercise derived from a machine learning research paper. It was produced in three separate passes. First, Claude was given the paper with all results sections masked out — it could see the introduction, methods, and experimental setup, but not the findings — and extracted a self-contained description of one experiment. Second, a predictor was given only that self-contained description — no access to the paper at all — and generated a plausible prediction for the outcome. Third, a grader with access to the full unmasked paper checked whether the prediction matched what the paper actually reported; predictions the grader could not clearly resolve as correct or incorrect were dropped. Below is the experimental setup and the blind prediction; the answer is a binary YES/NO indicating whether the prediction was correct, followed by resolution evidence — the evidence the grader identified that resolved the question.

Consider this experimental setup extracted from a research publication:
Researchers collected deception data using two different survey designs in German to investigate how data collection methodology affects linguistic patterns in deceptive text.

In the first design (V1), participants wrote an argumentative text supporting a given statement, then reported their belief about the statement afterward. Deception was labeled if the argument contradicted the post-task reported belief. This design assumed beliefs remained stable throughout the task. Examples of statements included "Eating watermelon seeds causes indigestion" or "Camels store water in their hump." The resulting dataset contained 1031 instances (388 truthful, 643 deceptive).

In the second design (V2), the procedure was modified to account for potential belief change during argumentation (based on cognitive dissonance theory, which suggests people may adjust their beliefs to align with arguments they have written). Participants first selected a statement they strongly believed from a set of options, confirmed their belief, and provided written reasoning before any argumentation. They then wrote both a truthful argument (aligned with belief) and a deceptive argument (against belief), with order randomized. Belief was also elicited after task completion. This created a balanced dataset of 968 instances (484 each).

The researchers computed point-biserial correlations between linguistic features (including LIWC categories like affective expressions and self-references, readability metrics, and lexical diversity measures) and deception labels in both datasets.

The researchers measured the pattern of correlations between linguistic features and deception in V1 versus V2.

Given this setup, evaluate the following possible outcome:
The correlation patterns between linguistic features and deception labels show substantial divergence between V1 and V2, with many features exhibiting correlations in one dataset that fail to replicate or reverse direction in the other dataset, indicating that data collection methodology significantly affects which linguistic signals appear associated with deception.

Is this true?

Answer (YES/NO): NO